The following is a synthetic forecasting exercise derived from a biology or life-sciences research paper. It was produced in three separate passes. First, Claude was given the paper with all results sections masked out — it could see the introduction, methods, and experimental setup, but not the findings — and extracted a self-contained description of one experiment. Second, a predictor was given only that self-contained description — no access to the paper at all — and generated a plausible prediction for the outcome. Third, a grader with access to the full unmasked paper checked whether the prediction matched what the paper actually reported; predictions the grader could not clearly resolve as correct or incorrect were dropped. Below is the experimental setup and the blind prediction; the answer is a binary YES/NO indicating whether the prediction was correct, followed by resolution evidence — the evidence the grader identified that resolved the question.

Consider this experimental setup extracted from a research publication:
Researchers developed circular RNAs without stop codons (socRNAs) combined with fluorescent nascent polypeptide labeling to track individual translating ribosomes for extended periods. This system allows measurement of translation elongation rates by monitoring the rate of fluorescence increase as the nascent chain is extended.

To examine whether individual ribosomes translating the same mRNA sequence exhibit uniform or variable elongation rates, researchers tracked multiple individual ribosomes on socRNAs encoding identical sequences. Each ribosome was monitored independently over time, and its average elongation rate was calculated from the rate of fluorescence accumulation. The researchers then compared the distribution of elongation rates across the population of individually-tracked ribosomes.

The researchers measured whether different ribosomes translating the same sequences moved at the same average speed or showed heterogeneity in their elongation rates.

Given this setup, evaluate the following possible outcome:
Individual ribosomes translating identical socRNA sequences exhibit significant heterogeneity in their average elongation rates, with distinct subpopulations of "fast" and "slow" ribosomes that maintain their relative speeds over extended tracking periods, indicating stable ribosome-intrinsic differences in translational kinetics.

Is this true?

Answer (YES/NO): NO